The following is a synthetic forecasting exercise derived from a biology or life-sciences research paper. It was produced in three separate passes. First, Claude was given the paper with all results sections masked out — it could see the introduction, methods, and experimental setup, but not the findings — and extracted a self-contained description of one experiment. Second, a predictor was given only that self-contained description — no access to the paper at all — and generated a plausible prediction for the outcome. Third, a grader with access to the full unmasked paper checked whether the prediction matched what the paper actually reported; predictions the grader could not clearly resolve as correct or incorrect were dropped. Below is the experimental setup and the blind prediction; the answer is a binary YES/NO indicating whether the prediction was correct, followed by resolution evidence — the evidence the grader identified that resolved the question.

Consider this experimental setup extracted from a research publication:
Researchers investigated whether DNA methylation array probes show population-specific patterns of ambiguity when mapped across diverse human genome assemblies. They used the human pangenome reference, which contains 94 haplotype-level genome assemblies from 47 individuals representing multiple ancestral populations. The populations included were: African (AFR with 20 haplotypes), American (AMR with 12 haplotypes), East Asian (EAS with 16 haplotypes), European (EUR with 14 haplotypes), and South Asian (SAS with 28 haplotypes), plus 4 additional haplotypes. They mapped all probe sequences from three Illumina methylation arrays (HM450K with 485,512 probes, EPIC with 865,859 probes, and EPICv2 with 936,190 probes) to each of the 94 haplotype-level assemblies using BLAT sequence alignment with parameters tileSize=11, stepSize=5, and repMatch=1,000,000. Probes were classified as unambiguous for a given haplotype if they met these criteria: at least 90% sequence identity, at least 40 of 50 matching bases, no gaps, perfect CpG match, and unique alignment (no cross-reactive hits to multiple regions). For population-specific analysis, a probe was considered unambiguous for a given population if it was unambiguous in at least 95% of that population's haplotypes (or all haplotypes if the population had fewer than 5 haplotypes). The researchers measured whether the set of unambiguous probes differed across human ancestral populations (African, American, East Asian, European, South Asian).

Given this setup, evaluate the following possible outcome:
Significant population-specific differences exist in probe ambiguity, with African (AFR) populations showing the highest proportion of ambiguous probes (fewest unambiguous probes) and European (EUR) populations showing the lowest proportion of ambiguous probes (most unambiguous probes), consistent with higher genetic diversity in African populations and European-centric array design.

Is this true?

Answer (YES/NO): NO